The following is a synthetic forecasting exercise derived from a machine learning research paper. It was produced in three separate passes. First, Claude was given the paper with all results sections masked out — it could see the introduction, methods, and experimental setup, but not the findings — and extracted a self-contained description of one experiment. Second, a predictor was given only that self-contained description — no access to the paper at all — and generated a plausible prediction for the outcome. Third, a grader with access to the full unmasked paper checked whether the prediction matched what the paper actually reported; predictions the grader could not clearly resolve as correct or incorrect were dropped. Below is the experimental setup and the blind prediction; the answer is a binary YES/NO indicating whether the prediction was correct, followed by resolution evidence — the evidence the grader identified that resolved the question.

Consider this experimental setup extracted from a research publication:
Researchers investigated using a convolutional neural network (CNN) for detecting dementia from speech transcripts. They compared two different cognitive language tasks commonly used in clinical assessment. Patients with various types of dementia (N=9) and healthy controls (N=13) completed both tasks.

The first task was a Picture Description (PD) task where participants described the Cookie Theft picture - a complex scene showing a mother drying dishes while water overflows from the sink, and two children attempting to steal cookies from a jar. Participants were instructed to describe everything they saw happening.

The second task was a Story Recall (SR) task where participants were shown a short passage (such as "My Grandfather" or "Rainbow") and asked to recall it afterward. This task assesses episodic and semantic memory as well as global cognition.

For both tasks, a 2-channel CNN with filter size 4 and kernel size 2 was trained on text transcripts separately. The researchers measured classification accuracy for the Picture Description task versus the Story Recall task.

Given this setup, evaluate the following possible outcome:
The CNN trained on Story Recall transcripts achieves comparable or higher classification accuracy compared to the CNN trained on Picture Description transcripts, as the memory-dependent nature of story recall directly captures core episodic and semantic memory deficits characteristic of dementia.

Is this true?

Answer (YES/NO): YES